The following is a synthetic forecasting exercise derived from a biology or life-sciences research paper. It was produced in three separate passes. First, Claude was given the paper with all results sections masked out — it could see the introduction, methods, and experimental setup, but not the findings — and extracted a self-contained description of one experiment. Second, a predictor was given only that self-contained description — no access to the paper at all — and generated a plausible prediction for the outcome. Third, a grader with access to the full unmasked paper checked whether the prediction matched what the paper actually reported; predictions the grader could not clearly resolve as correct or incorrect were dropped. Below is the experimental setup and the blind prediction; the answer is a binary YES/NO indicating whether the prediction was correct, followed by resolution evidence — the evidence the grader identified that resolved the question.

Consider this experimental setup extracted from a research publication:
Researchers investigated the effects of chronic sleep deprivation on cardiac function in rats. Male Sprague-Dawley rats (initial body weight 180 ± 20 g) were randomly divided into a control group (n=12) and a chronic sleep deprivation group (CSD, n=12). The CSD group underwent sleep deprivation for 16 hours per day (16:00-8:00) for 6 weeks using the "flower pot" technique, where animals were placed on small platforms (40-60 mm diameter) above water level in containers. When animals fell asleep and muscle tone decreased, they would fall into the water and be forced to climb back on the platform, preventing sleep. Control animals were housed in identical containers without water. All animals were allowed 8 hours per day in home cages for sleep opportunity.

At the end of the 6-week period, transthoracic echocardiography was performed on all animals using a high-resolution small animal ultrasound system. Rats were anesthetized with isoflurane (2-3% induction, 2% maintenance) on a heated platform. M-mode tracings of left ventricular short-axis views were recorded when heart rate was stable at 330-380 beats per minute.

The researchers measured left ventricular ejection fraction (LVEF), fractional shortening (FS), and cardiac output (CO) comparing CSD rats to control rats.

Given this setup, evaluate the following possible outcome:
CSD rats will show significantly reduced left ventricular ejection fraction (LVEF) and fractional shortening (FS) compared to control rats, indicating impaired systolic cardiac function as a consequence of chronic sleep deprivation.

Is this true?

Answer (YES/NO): YES